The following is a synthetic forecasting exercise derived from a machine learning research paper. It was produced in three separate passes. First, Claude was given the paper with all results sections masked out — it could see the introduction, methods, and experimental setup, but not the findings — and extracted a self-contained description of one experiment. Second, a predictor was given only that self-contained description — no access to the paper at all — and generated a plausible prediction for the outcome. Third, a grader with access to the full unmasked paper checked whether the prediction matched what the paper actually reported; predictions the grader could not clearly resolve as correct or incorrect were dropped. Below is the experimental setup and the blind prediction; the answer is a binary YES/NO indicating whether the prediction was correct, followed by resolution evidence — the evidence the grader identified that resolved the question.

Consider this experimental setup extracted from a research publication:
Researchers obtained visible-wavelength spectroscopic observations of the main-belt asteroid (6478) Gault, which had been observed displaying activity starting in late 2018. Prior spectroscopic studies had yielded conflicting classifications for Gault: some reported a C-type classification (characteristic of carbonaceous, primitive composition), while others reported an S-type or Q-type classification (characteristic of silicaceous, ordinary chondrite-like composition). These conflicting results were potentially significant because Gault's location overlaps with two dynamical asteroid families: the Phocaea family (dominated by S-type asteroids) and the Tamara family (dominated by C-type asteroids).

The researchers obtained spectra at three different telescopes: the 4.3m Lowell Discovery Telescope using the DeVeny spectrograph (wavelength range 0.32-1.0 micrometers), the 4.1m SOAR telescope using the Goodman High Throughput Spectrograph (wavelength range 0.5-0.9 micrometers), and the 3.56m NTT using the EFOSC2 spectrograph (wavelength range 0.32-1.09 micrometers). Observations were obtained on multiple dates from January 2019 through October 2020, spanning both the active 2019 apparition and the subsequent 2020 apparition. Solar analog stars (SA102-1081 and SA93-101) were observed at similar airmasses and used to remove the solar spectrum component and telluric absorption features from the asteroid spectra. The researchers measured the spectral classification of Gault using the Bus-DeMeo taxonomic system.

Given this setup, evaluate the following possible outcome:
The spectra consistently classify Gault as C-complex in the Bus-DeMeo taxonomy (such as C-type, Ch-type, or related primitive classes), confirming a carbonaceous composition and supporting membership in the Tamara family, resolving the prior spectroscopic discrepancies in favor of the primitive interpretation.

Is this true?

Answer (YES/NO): NO